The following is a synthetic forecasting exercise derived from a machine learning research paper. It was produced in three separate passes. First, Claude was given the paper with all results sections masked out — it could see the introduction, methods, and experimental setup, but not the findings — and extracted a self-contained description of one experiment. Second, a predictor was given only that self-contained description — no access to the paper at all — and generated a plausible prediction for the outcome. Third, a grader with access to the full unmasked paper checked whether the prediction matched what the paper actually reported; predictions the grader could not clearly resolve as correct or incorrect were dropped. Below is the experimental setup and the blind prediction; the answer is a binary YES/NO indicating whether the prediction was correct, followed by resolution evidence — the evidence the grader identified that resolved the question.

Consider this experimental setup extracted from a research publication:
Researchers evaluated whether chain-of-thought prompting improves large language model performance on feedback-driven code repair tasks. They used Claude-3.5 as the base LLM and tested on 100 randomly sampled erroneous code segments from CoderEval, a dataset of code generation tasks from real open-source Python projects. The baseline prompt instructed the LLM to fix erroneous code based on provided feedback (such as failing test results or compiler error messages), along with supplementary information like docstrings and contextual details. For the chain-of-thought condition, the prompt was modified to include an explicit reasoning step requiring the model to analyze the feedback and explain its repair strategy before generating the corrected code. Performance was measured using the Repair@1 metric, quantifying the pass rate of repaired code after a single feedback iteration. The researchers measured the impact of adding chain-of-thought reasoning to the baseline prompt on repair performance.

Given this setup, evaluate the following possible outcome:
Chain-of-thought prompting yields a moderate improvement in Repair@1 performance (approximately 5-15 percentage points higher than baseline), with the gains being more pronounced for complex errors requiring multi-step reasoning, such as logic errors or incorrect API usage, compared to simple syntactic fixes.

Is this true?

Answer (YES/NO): NO